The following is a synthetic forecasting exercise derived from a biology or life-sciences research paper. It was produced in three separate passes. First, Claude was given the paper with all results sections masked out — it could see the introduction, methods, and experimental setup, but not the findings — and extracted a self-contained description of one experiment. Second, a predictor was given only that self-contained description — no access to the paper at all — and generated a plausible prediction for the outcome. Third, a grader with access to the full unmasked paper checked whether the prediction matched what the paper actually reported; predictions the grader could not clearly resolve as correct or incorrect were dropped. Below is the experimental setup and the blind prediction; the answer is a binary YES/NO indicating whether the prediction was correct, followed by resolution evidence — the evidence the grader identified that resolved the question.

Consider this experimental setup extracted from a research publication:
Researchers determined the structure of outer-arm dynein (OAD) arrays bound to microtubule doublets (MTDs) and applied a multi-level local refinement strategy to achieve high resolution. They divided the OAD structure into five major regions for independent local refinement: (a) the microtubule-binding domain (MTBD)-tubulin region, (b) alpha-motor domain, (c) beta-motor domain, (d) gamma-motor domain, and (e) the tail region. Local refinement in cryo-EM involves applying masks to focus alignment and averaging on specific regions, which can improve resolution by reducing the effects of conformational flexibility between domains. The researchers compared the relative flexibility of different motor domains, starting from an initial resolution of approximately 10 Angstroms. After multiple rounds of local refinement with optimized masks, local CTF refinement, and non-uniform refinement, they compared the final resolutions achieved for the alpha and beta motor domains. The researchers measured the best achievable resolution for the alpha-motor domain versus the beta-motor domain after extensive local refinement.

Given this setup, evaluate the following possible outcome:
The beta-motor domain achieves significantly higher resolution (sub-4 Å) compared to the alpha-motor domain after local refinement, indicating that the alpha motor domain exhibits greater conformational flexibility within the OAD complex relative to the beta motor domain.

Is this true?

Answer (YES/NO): NO